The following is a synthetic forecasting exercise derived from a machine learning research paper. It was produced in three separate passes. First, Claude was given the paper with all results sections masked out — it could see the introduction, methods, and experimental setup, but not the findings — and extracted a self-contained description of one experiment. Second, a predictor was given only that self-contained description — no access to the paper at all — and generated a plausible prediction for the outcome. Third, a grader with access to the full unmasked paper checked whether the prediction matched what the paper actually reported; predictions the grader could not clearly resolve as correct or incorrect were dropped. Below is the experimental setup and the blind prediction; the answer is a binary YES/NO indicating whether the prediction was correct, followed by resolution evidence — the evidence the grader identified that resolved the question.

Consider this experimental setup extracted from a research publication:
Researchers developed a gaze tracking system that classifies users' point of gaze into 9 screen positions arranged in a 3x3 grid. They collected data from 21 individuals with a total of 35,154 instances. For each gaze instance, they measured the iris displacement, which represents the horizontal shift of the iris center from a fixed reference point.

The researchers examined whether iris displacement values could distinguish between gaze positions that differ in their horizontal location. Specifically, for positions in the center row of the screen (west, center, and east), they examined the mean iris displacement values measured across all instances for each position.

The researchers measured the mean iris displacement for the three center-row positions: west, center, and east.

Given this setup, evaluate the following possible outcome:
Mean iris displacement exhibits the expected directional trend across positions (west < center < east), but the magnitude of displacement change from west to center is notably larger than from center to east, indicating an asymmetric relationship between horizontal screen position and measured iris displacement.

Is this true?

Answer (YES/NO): NO